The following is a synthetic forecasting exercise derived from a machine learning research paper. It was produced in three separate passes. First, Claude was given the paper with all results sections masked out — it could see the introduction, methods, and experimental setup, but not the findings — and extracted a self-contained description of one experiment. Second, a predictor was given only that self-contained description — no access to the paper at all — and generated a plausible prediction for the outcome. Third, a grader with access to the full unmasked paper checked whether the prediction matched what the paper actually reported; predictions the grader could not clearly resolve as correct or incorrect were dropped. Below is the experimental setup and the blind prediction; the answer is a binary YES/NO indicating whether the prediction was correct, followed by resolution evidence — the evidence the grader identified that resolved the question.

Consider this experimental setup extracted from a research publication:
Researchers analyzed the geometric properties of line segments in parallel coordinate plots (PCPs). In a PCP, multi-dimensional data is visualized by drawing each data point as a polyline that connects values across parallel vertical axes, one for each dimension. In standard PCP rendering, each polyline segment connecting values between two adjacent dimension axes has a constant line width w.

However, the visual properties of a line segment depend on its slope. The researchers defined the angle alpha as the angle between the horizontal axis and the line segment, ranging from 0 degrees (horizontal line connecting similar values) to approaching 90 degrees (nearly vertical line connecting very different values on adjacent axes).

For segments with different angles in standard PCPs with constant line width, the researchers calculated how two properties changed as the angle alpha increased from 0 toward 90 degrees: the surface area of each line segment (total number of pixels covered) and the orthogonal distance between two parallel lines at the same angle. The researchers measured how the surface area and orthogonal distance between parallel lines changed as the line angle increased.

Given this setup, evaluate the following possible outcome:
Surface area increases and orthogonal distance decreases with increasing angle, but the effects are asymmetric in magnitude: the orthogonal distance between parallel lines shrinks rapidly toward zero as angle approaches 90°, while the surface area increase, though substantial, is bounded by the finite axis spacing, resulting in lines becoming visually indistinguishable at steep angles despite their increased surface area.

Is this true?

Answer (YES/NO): NO